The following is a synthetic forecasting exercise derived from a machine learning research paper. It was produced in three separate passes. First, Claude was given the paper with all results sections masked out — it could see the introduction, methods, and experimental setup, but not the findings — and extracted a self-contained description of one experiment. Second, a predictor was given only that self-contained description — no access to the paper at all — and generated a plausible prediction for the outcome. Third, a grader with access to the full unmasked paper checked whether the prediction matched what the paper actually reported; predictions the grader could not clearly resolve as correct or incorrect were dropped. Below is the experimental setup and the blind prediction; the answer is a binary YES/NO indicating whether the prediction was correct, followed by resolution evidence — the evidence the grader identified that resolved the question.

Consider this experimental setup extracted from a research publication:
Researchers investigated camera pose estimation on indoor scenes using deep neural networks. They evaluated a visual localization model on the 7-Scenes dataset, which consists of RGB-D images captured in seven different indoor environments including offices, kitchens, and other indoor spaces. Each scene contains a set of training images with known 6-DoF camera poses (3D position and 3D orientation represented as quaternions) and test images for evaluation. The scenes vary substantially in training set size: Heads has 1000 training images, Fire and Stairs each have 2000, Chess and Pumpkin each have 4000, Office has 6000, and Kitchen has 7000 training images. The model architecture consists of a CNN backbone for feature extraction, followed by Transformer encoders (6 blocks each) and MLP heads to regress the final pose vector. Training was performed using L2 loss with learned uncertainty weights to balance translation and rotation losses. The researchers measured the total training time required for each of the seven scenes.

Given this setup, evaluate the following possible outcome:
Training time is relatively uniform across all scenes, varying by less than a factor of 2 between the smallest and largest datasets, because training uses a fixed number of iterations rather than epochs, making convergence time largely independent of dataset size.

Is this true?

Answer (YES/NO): NO